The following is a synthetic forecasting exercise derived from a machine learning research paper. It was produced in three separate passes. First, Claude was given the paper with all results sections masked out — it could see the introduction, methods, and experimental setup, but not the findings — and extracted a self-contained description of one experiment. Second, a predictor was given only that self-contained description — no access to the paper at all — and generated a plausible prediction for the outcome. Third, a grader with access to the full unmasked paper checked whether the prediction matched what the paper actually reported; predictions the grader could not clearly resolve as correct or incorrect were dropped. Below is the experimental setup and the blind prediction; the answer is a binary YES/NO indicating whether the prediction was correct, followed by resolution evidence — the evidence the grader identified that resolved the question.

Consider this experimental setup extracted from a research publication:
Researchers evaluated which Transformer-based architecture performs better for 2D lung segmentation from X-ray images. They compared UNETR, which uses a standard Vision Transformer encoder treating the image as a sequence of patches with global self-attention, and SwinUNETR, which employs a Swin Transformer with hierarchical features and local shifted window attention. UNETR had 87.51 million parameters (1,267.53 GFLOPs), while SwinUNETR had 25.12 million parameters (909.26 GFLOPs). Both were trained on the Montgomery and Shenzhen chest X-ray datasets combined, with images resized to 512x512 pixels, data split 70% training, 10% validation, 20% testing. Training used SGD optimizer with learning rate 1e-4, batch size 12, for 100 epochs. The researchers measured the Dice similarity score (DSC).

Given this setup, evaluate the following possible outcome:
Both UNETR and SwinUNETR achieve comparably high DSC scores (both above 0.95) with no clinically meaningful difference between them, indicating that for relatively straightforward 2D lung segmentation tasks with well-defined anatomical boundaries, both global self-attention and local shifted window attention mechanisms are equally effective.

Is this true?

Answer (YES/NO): YES